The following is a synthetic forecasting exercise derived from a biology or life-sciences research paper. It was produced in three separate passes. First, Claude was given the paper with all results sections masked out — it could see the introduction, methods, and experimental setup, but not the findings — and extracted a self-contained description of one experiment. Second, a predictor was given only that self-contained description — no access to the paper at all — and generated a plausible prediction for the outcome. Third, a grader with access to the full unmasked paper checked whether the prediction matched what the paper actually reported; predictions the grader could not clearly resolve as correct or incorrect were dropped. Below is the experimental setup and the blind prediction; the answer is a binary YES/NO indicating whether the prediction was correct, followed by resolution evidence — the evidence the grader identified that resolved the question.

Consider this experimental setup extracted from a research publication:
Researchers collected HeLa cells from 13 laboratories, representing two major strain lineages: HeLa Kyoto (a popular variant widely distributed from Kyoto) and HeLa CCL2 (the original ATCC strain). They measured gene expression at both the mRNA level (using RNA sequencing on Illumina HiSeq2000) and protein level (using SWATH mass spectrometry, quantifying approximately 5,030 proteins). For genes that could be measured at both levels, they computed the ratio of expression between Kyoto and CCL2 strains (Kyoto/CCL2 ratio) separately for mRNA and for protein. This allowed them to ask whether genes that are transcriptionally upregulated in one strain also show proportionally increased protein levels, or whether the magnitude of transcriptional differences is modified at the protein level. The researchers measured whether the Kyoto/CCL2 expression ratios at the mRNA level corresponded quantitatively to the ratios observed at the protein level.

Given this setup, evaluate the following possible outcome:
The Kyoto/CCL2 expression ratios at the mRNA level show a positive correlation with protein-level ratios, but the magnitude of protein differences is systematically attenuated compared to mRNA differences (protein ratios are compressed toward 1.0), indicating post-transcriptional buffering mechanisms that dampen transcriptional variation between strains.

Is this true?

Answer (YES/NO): YES